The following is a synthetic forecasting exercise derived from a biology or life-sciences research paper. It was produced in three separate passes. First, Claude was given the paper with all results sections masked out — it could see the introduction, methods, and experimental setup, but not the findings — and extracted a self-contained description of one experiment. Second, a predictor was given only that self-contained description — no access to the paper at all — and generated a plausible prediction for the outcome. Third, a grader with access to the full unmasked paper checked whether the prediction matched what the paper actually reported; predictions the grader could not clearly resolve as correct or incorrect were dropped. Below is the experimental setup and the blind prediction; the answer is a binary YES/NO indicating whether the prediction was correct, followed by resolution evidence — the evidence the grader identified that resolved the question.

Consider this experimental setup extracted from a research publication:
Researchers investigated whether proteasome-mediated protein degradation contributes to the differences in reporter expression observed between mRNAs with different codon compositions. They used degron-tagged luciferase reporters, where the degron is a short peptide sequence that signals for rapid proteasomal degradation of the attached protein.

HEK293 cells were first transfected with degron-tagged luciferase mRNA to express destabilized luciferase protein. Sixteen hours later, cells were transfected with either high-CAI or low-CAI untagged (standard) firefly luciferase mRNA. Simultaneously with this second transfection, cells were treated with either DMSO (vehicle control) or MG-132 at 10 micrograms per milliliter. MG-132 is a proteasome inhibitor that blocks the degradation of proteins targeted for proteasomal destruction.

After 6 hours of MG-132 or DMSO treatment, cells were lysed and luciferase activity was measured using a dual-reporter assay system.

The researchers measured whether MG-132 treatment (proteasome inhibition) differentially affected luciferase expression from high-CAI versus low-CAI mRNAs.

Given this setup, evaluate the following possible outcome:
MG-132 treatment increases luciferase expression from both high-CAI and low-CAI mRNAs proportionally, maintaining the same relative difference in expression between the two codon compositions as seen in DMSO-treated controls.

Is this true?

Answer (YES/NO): YES